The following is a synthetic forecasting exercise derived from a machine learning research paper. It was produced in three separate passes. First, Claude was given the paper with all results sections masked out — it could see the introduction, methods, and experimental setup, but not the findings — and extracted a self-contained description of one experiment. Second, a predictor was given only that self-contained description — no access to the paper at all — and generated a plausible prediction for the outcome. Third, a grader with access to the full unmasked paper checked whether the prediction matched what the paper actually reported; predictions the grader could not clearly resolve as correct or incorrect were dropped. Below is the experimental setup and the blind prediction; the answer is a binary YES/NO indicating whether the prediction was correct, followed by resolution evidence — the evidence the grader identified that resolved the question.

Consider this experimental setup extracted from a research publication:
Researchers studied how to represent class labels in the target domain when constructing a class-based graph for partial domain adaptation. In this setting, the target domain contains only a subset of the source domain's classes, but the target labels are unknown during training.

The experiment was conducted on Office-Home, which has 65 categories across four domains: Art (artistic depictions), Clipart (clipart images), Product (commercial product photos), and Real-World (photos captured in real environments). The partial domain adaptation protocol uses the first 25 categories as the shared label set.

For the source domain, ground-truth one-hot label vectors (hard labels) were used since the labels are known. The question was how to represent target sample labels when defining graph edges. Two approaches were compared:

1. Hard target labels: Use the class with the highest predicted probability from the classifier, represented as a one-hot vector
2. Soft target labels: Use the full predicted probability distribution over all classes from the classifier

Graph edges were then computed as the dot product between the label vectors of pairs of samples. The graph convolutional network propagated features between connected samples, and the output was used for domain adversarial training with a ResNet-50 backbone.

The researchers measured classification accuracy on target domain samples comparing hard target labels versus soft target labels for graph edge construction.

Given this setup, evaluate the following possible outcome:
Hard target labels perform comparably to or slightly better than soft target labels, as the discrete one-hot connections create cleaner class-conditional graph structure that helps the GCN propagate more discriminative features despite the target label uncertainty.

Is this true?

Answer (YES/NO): NO